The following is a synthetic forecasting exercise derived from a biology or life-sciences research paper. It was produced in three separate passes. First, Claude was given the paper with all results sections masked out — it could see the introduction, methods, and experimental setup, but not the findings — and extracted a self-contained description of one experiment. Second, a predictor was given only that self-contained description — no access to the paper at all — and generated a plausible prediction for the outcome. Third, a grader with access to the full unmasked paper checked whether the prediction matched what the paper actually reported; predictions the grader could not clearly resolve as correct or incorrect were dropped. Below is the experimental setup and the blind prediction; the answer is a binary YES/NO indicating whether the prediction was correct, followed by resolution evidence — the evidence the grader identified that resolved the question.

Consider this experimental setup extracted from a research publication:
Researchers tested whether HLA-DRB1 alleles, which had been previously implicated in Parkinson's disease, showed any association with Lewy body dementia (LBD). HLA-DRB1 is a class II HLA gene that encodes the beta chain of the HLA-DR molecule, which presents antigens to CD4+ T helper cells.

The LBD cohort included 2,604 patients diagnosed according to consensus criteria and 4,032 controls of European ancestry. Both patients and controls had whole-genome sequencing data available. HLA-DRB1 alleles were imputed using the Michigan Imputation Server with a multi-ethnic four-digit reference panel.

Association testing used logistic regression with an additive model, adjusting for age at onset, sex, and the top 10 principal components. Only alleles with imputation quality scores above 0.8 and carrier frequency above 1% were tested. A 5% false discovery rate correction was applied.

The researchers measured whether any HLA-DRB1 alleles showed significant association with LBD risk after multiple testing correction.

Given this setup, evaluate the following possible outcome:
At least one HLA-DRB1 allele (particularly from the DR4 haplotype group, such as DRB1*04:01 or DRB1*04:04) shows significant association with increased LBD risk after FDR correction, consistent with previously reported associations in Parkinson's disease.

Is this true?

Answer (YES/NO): NO